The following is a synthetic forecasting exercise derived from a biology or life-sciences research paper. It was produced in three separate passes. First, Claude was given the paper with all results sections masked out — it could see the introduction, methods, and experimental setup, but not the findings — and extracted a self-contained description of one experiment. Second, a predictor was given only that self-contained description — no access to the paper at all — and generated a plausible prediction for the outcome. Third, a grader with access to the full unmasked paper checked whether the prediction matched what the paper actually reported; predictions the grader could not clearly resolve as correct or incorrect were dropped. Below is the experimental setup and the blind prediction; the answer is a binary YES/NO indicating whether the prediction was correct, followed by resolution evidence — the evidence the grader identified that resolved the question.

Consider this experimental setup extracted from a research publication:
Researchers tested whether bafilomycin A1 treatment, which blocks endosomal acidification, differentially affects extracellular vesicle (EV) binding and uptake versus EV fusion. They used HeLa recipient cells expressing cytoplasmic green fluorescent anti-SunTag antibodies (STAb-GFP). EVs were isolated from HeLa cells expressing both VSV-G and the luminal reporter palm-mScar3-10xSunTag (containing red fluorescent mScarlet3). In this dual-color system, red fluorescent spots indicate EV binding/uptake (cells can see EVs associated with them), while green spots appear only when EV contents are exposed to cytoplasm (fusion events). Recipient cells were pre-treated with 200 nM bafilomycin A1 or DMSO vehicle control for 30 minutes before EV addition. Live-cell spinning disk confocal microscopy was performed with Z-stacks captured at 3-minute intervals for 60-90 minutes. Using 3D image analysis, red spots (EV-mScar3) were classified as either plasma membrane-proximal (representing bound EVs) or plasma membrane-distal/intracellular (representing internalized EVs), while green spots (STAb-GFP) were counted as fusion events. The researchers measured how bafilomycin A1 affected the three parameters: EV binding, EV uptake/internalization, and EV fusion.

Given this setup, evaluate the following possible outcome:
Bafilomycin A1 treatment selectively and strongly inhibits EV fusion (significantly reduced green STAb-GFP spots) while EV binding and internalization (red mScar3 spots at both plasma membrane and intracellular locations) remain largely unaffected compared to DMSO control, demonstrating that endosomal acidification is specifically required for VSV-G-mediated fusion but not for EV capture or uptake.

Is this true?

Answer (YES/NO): YES